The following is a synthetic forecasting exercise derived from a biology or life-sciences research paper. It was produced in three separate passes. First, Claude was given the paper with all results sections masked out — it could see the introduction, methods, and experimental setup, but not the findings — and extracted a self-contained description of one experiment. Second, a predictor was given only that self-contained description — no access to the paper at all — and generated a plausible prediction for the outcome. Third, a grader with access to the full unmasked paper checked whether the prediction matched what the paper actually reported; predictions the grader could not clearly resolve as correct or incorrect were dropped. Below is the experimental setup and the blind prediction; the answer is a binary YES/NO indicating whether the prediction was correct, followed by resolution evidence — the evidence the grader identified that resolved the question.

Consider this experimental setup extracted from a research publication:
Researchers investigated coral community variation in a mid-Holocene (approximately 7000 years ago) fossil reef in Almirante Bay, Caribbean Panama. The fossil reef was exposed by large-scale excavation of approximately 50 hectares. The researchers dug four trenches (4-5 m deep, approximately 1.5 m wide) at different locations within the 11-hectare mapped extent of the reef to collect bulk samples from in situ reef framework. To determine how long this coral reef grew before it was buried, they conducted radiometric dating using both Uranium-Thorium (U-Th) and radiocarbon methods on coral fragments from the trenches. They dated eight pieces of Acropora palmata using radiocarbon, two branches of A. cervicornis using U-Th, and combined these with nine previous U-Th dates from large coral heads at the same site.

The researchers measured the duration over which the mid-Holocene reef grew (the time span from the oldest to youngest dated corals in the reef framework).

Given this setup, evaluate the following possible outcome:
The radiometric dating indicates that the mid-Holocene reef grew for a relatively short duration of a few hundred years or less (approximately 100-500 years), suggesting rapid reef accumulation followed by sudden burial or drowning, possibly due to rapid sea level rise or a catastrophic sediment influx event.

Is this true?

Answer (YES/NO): NO